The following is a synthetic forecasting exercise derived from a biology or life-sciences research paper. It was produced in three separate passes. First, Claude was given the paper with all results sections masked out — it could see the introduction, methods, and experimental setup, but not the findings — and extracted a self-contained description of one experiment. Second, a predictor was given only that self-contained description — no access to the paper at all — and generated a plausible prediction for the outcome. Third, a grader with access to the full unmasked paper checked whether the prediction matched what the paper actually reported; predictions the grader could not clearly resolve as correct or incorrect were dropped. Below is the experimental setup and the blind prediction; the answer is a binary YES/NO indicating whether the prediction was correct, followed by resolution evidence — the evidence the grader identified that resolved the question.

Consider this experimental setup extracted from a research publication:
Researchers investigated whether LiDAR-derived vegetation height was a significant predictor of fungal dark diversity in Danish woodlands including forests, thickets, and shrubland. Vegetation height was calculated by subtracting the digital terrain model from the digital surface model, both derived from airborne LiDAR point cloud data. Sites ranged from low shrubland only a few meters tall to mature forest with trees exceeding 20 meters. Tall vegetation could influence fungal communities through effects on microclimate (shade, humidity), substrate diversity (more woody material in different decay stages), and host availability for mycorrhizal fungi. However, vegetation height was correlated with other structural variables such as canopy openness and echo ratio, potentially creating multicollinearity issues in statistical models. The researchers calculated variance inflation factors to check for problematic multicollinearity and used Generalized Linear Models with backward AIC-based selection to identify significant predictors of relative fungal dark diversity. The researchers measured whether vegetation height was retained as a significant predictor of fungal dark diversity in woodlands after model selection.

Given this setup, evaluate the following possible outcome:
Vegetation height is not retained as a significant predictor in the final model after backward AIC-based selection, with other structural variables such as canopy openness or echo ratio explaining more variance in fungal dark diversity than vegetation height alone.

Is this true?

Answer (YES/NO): NO